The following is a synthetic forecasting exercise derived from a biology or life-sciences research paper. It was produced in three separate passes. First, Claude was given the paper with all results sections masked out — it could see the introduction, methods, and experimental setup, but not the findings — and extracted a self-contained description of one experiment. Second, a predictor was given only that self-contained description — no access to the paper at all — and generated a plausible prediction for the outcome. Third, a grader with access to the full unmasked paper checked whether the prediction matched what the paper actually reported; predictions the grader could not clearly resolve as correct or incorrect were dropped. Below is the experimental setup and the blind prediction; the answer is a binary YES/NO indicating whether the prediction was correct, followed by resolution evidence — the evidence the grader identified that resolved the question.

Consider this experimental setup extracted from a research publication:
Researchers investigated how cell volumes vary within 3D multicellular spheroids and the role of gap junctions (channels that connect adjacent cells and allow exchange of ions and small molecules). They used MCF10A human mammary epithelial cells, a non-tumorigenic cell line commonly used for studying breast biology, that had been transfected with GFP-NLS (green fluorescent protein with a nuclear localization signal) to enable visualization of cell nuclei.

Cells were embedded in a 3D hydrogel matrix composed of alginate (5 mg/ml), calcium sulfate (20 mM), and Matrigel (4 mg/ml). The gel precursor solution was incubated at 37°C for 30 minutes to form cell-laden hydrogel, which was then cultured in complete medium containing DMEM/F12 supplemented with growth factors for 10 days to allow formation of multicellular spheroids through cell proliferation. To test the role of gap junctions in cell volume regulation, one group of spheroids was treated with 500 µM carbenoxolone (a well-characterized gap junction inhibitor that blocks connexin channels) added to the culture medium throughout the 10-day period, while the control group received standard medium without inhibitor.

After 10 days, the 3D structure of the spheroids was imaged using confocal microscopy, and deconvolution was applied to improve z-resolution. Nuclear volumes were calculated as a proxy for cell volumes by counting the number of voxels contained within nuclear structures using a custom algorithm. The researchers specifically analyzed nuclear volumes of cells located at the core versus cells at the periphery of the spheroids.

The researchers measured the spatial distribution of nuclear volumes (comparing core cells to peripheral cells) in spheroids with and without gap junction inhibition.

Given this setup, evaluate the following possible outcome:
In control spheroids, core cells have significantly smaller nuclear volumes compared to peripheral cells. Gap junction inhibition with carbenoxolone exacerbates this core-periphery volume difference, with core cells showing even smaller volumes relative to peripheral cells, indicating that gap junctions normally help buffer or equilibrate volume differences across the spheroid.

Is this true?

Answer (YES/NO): NO